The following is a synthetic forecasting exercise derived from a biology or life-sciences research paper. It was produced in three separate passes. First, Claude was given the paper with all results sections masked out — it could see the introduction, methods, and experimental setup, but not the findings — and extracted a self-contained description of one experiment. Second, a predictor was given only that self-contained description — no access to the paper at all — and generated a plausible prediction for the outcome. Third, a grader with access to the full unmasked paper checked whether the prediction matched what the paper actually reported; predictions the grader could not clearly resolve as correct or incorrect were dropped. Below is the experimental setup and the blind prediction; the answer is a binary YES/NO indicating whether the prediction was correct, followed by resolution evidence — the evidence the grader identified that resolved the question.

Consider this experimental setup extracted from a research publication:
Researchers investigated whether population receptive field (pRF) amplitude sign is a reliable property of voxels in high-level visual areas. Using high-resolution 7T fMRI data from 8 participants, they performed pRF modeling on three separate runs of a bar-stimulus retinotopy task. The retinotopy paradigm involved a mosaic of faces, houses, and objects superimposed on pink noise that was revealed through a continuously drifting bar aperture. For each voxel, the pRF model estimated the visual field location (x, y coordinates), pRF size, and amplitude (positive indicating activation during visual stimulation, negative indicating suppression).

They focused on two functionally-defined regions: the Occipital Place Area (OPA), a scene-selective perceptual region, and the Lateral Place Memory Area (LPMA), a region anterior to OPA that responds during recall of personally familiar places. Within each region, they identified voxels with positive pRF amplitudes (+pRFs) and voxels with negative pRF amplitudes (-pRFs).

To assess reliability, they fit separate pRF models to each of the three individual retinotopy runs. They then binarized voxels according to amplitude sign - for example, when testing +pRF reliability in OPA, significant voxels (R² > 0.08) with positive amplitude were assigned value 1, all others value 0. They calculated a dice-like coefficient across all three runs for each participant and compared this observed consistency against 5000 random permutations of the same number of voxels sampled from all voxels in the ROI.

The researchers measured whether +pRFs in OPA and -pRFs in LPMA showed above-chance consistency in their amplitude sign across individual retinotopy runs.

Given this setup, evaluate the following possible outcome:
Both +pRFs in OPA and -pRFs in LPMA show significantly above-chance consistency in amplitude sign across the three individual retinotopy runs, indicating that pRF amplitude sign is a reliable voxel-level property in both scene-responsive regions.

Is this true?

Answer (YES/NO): YES